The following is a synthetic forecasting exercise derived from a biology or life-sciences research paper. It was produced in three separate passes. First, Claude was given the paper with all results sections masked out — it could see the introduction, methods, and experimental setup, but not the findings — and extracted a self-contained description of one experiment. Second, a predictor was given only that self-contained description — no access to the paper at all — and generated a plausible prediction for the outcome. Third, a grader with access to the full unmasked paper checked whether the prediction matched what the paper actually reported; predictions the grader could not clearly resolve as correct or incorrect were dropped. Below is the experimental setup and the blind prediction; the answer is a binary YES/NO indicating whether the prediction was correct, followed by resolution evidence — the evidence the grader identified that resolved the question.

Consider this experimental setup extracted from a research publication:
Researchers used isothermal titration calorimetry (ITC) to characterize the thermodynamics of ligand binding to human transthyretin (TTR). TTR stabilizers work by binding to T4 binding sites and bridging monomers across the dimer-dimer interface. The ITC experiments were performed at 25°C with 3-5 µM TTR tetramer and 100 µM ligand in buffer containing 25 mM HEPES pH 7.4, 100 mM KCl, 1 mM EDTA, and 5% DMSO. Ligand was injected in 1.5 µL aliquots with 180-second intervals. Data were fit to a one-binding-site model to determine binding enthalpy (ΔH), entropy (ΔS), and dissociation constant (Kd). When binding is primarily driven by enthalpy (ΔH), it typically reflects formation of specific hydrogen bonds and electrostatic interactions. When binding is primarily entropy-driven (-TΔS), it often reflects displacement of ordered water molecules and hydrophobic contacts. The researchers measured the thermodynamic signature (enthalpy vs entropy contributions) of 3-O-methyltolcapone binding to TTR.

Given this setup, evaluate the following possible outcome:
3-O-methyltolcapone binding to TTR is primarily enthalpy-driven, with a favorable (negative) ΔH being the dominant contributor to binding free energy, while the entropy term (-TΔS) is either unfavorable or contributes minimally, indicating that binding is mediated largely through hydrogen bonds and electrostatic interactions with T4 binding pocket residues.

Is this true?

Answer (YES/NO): YES